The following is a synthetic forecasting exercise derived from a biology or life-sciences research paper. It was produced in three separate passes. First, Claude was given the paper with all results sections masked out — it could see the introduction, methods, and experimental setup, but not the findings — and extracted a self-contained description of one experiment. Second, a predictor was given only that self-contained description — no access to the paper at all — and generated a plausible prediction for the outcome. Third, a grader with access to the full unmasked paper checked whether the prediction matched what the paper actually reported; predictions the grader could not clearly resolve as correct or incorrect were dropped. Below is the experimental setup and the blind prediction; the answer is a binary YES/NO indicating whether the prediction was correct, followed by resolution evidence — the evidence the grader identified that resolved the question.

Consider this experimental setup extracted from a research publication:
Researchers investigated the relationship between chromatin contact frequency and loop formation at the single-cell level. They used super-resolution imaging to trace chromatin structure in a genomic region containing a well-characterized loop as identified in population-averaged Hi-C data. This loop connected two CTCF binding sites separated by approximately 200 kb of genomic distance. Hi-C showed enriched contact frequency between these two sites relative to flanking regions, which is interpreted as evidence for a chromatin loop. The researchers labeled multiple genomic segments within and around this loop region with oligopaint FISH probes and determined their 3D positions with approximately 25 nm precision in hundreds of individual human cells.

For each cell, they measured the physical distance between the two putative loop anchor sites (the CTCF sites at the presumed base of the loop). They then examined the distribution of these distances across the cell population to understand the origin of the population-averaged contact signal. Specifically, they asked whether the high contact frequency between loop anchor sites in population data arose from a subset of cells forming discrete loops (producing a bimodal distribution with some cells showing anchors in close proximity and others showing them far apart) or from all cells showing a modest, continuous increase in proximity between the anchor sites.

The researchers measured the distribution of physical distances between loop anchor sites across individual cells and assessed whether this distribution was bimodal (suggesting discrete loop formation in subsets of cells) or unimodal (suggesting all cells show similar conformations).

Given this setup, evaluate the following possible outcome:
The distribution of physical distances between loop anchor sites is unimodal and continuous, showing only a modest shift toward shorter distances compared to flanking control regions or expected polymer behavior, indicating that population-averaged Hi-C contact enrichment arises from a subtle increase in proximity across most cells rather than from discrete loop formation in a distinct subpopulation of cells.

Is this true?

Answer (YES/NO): NO